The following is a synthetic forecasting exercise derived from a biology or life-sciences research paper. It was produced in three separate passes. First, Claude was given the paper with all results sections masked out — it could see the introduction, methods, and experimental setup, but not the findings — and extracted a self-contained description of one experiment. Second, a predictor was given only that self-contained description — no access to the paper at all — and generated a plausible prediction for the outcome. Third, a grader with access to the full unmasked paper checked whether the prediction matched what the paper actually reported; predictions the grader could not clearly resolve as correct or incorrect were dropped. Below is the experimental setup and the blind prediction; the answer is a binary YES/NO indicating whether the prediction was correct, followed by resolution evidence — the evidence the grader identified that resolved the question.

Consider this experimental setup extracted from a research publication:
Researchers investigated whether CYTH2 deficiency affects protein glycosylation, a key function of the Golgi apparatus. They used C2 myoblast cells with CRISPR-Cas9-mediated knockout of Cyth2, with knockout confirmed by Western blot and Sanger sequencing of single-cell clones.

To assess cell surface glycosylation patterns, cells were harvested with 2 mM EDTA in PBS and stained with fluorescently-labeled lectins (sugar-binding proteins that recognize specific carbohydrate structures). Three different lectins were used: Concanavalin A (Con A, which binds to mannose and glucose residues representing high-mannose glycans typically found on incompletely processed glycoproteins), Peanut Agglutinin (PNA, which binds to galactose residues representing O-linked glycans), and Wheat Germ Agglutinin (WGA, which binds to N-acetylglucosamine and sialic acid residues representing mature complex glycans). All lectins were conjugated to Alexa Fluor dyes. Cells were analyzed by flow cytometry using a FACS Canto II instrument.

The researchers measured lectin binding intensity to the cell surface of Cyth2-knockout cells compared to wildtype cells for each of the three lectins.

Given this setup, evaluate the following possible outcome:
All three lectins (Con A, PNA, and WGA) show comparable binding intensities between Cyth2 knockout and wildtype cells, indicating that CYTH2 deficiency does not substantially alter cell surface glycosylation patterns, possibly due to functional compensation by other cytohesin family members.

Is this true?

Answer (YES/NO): NO